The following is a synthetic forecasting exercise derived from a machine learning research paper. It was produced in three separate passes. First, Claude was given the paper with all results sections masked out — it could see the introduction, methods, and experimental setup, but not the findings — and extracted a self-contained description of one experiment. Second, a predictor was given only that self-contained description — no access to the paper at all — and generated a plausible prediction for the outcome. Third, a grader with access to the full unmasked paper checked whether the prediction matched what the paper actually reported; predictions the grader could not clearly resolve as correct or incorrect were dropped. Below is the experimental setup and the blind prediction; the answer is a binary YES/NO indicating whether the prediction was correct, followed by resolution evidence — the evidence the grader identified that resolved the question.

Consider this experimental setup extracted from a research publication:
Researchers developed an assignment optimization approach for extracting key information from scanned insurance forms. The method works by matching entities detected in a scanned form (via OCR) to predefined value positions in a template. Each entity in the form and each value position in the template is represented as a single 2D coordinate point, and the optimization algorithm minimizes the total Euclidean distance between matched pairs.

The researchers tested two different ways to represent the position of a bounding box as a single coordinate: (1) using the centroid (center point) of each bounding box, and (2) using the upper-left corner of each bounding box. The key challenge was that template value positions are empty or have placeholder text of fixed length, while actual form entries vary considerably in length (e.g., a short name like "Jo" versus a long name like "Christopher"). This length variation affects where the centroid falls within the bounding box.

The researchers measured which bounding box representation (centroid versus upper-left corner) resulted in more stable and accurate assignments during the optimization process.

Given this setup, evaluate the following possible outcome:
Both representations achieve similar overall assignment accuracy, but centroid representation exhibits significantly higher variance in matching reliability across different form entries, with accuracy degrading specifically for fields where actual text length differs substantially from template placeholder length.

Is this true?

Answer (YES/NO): NO